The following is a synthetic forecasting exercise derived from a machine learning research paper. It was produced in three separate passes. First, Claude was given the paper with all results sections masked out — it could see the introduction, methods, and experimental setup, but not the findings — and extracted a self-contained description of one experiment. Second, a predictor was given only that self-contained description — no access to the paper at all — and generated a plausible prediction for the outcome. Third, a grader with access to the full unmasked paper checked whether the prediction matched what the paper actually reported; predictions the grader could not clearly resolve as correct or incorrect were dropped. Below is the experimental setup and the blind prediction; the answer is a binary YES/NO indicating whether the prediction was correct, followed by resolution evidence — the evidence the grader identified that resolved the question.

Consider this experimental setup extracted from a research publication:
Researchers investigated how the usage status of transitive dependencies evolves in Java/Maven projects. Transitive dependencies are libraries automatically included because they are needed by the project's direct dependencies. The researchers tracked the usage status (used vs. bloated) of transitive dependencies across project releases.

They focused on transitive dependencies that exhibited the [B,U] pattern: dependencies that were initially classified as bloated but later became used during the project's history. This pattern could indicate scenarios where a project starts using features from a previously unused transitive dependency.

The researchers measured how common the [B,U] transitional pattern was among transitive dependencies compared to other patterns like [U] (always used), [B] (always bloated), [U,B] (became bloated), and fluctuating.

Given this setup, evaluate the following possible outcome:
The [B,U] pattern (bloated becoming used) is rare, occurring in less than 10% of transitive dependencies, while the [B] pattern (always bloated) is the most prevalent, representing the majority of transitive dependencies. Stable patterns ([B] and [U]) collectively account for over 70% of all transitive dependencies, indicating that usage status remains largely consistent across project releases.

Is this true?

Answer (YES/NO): YES